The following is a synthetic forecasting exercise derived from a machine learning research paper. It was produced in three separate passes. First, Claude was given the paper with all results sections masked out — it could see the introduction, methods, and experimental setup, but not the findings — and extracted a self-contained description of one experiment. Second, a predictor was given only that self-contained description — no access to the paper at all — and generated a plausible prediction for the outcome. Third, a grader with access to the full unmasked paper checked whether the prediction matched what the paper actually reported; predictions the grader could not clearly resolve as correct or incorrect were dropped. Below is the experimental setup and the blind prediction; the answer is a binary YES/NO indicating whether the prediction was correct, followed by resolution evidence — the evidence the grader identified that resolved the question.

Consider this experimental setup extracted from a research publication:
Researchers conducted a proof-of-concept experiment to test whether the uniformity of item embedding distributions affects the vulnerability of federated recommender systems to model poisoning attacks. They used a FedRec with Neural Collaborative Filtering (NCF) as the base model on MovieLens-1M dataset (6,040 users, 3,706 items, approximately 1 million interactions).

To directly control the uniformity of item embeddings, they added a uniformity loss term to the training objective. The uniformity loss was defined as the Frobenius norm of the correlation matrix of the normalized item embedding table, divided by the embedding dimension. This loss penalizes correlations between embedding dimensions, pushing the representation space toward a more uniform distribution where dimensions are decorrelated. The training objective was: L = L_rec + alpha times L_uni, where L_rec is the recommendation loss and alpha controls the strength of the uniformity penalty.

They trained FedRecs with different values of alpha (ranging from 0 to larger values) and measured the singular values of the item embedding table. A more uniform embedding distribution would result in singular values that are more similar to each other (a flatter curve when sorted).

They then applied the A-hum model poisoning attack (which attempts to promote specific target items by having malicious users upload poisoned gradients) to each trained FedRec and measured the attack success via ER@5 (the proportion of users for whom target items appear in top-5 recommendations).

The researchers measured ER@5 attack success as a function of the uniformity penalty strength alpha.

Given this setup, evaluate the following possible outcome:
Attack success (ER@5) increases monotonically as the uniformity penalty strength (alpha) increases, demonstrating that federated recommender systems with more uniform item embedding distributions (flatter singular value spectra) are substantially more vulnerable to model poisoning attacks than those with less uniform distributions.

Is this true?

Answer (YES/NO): YES